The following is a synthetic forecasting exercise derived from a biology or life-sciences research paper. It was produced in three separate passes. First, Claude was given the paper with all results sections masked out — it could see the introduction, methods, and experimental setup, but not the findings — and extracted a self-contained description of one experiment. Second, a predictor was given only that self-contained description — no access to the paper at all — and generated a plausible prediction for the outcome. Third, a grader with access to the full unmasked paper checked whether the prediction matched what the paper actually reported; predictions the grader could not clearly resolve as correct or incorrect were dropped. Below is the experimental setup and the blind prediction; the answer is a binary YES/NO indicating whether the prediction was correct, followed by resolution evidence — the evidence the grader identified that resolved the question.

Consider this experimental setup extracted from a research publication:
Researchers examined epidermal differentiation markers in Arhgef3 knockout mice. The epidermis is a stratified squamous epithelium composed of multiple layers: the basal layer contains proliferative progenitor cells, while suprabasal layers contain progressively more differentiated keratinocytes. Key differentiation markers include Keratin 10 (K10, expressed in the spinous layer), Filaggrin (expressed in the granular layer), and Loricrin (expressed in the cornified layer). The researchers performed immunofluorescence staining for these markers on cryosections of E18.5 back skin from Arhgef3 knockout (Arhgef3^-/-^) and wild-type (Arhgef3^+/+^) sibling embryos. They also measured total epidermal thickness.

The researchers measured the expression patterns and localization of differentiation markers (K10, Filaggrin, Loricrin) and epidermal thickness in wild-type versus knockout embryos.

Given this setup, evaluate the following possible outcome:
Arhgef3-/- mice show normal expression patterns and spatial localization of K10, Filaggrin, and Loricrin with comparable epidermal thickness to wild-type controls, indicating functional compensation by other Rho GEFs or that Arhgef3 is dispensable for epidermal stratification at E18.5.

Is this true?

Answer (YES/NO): YES